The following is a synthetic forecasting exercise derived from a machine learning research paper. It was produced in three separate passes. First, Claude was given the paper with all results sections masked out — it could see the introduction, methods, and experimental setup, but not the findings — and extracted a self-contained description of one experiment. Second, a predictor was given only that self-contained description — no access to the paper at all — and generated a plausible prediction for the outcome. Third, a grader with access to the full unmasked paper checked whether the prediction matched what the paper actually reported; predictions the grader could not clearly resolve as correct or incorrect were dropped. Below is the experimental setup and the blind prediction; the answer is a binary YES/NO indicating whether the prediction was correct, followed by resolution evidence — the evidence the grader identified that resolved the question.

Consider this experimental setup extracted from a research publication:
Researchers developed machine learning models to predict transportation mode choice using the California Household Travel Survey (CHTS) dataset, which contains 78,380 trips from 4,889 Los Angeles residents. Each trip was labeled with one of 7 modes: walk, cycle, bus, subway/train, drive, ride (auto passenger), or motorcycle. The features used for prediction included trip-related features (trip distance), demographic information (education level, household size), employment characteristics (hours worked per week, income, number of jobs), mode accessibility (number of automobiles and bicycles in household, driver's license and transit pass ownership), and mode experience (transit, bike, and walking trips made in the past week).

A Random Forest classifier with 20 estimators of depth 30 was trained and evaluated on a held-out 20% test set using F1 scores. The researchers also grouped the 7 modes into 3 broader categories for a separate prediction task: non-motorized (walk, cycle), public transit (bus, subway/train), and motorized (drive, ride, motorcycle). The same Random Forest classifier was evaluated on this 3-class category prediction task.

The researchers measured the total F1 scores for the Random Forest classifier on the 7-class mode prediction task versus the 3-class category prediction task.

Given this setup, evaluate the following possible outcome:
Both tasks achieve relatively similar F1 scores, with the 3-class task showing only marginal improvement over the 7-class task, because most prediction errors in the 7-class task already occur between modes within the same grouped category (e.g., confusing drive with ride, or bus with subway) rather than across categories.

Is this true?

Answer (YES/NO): NO